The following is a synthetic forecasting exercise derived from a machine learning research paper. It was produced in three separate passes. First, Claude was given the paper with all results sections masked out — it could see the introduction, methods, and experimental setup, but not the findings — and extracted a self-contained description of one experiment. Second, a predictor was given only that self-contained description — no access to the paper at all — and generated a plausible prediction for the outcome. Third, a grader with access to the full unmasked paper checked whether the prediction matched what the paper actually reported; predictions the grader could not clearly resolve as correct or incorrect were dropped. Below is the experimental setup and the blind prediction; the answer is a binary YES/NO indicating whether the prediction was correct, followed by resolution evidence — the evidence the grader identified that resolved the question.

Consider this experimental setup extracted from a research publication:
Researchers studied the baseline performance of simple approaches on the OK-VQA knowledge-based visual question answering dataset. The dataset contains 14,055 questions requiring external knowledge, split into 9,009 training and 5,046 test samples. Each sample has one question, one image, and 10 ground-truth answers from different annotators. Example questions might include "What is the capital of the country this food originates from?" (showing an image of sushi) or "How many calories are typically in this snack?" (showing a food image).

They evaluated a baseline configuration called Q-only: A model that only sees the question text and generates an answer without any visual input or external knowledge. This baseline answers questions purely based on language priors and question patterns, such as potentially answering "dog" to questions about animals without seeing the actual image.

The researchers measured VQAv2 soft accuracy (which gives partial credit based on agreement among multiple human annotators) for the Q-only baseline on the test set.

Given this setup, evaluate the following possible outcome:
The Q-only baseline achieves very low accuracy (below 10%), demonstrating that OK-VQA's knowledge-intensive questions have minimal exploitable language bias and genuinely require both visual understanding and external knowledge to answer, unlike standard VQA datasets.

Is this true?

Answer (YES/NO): NO